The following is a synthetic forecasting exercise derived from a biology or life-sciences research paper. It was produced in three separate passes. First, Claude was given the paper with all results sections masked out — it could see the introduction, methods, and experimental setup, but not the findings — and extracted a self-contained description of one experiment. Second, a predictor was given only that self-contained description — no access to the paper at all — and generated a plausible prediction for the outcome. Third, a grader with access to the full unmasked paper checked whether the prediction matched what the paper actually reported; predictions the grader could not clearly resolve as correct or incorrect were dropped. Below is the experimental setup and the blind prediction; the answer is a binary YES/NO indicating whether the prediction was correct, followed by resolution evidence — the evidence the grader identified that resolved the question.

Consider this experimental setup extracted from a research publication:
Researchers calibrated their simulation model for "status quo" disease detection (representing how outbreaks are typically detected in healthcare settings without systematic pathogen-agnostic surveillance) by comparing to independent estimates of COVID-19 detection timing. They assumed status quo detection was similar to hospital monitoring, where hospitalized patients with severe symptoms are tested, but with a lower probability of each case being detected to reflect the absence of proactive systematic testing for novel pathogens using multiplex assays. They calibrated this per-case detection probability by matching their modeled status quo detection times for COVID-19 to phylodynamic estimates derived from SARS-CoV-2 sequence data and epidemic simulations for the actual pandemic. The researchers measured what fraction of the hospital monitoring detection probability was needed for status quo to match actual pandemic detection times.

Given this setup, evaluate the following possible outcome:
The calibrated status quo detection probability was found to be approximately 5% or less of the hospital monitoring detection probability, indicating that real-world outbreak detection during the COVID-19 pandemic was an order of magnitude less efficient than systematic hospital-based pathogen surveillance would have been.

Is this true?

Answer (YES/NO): NO